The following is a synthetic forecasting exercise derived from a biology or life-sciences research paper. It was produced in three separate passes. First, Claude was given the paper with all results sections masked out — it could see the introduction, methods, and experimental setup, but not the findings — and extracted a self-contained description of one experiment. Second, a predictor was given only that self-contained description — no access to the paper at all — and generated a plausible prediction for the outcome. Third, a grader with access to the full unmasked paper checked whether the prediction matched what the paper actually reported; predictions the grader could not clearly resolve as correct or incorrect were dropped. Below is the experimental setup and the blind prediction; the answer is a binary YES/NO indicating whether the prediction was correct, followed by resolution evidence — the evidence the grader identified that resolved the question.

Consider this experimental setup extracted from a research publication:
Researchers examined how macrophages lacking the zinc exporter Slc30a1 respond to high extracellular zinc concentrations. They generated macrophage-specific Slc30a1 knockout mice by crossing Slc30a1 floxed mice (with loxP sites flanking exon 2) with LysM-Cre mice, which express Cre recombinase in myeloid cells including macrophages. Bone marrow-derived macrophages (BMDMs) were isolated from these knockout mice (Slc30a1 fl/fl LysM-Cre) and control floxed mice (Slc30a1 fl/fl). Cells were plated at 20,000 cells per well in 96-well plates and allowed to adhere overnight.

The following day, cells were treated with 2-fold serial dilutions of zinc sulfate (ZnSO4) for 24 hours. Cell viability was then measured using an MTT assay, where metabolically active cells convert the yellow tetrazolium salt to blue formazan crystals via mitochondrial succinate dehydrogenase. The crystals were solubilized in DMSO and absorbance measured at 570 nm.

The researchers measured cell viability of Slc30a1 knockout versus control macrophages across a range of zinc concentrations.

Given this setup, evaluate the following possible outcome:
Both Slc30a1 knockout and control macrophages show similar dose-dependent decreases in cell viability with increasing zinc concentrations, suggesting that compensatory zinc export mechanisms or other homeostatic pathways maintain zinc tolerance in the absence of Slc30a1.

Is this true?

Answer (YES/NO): NO